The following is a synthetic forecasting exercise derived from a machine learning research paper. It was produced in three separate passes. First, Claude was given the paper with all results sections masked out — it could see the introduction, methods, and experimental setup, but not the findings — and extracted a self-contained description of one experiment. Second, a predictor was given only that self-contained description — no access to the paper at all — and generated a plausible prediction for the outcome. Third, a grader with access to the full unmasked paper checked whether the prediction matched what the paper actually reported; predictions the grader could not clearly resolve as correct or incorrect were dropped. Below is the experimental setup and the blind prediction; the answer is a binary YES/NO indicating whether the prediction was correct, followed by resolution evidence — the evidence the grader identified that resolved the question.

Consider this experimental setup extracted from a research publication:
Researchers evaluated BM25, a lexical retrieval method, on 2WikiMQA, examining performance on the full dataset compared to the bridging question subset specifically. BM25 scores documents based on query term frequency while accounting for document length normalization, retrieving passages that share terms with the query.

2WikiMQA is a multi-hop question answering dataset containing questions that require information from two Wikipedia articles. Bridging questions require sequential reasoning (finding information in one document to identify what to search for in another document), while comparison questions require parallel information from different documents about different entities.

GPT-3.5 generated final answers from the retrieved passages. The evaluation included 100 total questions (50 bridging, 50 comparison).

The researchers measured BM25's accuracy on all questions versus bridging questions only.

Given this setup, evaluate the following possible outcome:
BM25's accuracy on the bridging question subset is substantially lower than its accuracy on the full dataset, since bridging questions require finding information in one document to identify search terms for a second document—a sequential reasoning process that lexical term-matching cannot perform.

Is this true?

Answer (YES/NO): NO